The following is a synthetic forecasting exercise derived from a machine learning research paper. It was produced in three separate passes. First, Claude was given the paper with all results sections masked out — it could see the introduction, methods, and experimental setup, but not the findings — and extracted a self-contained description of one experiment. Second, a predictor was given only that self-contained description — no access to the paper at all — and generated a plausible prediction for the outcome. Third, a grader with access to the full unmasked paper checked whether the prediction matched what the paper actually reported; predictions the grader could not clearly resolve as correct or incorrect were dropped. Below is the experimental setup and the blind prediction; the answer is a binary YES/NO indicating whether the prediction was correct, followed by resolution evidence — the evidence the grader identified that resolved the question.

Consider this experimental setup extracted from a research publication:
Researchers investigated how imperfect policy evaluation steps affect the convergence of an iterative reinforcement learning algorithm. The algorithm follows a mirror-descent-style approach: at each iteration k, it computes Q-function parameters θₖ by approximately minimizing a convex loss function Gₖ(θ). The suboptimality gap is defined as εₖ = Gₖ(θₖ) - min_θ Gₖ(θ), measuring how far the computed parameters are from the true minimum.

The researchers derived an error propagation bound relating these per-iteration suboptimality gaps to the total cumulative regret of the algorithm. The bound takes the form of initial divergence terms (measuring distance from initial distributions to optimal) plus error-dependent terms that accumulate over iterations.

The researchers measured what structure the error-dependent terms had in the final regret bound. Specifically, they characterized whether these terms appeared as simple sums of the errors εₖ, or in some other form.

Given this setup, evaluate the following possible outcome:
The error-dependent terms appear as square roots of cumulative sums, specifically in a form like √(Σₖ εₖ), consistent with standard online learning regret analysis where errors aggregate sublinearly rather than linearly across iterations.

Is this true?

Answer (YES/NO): NO